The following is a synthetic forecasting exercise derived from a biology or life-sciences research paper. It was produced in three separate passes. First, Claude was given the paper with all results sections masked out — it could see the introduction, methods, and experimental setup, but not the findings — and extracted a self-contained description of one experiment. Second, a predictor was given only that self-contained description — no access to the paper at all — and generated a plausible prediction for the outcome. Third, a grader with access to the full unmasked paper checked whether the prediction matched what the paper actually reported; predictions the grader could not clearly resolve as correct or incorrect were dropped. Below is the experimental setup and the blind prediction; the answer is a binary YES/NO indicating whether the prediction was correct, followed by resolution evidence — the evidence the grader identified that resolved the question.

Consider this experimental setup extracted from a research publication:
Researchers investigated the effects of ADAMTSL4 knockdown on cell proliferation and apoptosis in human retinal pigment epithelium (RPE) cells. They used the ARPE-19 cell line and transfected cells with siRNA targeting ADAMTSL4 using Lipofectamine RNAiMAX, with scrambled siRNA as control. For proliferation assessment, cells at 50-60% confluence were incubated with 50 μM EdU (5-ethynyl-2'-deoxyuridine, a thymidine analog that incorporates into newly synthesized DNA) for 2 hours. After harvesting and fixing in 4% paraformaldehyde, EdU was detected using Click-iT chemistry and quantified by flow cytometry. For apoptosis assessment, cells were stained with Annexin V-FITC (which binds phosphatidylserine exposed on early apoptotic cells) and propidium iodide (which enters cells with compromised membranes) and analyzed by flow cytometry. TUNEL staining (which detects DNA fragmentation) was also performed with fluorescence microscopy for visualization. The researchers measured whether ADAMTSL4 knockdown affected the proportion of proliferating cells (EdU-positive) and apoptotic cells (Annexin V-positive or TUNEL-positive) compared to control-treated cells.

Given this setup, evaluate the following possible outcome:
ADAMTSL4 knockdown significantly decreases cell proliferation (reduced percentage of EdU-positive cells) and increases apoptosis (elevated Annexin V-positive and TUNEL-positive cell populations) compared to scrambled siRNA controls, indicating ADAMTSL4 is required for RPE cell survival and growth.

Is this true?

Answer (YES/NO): NO